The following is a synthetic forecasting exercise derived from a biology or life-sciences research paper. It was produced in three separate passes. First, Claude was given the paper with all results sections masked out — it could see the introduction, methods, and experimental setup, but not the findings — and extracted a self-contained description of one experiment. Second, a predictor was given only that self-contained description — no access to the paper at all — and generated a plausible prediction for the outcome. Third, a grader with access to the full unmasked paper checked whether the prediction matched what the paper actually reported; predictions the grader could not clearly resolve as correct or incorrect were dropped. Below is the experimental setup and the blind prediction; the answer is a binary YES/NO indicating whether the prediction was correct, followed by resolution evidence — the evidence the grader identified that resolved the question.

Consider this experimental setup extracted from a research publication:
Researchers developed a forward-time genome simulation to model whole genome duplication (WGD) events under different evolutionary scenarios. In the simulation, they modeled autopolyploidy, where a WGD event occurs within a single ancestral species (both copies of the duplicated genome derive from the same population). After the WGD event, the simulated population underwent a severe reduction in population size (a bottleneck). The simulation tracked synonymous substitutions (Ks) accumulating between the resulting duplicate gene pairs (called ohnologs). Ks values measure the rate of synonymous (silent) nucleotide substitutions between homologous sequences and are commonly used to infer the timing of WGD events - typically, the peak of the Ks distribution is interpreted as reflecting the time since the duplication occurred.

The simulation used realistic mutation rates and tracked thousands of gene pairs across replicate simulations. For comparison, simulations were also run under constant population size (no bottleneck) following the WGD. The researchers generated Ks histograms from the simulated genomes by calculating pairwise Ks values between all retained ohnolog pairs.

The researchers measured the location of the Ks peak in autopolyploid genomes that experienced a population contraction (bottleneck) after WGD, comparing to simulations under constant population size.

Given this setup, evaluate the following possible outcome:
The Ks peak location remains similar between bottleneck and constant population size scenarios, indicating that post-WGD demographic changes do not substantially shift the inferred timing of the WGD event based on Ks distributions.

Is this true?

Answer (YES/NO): NO